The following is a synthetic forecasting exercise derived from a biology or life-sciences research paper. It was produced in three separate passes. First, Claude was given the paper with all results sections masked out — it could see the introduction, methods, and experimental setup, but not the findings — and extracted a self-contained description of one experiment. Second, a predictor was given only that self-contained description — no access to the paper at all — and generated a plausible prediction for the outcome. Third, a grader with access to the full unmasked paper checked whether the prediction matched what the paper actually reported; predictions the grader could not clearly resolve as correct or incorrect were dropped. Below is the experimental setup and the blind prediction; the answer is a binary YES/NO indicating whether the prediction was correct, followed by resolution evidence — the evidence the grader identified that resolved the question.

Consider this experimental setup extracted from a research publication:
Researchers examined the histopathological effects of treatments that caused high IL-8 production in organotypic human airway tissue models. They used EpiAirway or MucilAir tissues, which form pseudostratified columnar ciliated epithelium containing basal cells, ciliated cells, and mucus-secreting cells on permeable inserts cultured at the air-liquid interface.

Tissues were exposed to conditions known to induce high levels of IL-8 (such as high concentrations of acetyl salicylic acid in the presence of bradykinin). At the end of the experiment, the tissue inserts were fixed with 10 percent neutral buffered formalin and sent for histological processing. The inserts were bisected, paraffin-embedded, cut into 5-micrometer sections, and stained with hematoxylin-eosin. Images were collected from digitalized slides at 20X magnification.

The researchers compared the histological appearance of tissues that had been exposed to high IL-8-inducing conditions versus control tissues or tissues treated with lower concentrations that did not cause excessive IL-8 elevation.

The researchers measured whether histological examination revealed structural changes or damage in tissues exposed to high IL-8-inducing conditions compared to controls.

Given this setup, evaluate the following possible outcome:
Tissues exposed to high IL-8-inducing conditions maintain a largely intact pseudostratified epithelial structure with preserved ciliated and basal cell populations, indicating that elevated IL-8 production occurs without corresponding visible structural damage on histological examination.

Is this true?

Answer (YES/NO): NO